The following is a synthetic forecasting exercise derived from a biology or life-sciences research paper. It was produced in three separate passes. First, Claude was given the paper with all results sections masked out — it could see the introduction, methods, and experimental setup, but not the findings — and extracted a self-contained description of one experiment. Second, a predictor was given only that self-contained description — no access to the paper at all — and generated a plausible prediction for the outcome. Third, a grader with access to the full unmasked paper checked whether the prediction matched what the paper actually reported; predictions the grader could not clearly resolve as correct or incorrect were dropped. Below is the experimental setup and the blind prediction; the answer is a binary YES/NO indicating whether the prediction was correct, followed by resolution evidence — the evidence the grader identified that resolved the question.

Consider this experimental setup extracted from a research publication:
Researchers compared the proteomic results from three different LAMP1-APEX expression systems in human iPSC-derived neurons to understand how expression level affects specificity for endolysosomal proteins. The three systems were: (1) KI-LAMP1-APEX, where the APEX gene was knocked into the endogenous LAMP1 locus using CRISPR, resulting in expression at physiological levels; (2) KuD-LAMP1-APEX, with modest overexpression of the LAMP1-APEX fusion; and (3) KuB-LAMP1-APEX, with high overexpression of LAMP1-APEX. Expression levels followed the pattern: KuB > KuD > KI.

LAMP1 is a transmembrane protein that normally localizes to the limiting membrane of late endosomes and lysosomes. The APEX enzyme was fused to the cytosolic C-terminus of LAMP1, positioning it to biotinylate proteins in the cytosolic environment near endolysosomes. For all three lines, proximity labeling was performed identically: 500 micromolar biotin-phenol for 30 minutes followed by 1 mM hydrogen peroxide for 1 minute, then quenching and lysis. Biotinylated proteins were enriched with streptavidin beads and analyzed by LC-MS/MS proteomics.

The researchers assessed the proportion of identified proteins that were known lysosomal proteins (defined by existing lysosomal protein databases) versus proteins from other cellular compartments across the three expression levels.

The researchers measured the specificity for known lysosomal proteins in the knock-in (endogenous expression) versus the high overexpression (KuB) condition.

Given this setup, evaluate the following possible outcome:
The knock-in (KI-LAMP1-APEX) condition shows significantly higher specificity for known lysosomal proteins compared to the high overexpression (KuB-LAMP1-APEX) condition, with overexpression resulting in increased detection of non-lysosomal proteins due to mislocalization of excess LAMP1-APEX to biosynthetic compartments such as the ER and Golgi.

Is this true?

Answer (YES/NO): NO